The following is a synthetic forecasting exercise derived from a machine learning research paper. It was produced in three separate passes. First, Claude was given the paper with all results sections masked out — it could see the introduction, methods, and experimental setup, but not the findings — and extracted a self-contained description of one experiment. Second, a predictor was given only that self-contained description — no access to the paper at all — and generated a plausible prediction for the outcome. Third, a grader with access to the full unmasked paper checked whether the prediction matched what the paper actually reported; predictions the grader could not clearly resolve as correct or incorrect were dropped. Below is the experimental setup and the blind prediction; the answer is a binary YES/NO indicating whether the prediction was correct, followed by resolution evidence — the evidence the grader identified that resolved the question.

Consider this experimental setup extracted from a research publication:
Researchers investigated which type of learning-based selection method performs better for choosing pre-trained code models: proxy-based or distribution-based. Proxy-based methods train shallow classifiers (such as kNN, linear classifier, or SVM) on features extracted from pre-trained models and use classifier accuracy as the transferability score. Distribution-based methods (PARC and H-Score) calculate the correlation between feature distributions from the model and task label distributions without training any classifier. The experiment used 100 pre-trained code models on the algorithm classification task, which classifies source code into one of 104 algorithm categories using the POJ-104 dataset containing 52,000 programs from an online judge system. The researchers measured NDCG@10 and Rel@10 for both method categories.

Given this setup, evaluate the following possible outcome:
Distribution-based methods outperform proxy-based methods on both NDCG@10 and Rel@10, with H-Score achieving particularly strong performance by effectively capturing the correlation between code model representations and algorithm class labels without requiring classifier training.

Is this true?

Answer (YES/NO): YES